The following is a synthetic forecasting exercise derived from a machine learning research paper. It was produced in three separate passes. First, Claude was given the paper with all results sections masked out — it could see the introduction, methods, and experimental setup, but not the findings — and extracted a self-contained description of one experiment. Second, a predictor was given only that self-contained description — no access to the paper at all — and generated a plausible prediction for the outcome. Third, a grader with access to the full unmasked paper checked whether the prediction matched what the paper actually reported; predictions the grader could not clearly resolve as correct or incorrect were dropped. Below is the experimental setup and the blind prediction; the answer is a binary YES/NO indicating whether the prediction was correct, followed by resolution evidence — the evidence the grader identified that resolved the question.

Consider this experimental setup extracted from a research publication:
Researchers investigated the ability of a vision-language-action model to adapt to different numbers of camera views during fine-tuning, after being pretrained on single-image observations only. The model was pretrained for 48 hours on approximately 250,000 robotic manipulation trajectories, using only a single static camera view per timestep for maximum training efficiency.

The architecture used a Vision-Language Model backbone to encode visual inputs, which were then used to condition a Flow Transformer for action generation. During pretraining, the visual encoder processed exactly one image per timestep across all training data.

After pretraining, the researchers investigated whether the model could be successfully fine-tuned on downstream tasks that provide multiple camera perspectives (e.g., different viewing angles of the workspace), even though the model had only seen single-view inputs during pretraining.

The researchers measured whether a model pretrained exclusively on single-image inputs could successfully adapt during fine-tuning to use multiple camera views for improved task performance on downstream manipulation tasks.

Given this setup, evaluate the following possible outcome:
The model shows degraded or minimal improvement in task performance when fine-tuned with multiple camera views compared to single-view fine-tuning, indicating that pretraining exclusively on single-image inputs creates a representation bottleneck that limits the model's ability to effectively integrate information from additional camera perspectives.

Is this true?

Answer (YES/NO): NO